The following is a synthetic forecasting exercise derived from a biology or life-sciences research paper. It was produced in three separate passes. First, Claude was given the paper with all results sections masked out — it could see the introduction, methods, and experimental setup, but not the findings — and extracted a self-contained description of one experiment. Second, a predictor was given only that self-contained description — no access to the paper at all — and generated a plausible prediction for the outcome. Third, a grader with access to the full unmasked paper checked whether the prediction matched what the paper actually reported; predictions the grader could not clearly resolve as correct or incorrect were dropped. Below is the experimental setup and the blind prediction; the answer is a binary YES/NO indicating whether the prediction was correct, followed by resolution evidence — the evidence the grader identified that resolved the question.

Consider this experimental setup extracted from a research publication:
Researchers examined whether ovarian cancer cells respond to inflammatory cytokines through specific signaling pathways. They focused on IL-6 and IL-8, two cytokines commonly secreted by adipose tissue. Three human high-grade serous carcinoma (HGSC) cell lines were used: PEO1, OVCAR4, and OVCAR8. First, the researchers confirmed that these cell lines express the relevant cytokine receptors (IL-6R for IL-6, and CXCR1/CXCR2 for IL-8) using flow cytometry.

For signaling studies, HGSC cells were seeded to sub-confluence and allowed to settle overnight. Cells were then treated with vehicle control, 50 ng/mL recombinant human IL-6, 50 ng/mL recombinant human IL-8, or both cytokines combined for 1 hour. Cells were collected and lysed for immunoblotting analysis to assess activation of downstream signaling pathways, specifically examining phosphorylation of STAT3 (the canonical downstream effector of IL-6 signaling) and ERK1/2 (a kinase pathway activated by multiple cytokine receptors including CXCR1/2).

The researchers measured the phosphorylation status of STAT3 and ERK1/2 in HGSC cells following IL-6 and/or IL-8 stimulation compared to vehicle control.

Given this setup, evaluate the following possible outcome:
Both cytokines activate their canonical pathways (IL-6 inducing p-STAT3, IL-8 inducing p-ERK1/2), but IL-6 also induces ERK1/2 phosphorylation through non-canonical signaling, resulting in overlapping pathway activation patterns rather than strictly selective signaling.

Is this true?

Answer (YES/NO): NO